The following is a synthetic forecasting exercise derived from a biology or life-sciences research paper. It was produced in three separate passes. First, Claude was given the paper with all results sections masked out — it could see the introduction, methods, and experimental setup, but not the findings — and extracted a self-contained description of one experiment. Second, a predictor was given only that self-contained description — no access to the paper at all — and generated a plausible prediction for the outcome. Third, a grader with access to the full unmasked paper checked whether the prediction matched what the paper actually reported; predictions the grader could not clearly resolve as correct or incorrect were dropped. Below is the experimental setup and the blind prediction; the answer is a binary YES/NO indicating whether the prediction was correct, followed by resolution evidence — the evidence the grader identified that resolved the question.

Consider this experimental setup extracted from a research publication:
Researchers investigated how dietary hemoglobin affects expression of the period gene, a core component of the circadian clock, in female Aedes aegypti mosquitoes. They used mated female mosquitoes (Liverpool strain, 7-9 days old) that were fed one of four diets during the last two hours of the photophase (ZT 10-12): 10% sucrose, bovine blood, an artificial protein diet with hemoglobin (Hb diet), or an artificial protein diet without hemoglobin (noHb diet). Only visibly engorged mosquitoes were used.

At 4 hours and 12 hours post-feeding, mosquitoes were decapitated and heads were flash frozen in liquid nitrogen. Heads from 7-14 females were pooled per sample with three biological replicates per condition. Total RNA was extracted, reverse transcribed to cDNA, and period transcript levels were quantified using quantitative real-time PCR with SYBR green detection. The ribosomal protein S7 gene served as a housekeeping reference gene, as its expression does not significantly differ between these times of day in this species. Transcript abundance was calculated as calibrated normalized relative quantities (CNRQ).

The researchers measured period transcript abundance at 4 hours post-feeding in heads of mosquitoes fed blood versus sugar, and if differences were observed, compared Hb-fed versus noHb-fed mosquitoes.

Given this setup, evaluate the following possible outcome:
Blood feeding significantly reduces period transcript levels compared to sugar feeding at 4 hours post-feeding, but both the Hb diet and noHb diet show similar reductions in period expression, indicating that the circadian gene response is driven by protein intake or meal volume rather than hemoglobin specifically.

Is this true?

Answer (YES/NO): NO